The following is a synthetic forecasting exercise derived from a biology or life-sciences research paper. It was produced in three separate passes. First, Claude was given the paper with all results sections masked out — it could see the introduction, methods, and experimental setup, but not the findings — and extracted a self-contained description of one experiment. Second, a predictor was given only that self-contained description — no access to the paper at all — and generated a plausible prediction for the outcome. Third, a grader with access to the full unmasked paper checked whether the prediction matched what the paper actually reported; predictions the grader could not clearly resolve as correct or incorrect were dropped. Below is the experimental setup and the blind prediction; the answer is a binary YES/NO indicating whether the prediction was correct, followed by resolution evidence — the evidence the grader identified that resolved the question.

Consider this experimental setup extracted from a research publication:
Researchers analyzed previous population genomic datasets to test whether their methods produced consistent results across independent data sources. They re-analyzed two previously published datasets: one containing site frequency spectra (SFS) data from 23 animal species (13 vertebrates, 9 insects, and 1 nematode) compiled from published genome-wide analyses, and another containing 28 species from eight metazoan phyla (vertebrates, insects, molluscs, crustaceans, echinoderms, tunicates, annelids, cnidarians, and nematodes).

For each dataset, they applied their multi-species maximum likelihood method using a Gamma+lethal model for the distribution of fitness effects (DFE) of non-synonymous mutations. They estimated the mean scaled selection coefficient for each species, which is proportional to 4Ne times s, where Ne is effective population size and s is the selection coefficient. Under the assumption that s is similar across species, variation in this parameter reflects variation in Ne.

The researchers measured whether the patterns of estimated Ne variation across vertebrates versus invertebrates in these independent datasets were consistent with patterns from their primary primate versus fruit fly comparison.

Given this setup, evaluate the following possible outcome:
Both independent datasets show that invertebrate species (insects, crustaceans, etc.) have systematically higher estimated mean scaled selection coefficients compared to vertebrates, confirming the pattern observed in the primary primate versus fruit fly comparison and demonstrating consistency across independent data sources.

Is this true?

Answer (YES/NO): YES